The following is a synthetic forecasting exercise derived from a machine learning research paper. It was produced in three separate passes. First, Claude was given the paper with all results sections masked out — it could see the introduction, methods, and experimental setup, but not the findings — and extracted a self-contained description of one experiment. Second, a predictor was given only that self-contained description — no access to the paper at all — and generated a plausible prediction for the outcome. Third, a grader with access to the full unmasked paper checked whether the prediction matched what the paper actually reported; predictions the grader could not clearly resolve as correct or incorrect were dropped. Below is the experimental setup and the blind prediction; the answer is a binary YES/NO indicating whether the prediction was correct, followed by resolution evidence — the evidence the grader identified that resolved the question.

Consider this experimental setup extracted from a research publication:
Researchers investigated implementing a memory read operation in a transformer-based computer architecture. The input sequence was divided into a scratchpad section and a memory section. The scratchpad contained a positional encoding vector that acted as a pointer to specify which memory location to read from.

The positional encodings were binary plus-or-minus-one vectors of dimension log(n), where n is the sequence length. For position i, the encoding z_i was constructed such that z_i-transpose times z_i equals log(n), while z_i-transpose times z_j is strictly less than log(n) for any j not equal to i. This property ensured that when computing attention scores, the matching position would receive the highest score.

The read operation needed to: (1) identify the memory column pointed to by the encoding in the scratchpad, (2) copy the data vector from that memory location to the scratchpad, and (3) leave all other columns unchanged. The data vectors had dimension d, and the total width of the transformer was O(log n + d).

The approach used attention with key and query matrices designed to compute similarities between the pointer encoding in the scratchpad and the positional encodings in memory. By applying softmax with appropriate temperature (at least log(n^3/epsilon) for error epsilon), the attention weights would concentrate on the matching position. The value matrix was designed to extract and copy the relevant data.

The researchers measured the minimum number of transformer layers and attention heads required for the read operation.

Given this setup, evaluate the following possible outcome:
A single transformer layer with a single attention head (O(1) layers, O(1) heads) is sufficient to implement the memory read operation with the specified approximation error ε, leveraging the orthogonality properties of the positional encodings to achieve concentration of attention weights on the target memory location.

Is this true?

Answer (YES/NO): YES